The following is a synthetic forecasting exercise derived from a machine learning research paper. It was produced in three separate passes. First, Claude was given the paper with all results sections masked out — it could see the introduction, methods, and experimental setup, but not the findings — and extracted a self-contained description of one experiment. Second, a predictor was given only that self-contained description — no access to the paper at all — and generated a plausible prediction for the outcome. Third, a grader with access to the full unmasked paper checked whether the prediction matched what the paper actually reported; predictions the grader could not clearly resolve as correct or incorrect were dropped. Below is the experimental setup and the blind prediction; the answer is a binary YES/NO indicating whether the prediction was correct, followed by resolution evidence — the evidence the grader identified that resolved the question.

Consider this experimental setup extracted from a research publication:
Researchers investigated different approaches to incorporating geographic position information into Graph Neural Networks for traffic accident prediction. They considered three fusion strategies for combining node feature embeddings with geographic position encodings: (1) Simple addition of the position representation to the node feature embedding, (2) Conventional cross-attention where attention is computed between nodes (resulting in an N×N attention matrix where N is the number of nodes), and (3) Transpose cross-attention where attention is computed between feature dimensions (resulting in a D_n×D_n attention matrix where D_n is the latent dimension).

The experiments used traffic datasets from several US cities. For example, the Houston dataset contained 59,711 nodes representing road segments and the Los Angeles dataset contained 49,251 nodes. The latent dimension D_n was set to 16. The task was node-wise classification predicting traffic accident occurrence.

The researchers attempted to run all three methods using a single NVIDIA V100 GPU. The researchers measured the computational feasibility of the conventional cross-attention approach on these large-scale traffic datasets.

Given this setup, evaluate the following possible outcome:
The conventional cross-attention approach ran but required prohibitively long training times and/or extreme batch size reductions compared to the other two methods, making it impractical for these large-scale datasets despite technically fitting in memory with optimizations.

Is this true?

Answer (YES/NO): NO